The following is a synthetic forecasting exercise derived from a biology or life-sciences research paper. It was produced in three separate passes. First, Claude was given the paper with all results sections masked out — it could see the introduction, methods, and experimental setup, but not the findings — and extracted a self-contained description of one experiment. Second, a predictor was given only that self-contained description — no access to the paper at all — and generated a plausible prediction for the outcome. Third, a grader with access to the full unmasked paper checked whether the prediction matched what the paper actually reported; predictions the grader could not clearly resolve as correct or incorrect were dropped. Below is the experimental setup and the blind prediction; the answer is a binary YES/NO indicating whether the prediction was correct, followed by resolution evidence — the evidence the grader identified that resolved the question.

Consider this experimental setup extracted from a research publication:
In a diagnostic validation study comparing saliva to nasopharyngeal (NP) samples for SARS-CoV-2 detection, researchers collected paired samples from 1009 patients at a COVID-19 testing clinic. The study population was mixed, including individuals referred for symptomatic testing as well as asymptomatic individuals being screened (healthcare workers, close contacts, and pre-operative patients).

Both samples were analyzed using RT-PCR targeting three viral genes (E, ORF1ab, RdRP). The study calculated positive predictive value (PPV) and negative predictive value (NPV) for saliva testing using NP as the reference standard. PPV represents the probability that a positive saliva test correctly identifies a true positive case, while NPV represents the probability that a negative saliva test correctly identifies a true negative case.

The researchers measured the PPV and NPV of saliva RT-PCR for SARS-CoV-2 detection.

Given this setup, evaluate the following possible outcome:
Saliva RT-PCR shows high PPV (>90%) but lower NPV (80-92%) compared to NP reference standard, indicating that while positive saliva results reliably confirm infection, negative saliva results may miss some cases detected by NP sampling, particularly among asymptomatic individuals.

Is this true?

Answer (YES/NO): NO